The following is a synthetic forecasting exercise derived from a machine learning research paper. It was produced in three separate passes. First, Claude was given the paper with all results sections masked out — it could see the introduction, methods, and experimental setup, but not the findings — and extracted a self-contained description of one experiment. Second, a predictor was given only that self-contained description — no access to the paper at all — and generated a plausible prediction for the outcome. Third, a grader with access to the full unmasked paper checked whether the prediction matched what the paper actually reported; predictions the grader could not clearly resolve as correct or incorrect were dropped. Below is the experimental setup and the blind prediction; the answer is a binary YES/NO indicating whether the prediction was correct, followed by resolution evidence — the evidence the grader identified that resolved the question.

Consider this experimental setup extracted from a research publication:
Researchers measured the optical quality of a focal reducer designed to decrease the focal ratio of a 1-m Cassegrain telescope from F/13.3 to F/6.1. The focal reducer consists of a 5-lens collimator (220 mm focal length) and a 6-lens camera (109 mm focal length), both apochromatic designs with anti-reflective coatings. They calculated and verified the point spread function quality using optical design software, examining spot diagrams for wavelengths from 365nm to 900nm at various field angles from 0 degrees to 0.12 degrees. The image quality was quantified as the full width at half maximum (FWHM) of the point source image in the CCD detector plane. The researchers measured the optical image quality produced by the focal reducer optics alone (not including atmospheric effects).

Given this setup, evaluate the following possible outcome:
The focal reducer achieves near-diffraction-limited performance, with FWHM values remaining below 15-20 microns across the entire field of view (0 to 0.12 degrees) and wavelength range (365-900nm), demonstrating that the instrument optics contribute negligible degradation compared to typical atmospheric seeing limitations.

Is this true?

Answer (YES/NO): YES